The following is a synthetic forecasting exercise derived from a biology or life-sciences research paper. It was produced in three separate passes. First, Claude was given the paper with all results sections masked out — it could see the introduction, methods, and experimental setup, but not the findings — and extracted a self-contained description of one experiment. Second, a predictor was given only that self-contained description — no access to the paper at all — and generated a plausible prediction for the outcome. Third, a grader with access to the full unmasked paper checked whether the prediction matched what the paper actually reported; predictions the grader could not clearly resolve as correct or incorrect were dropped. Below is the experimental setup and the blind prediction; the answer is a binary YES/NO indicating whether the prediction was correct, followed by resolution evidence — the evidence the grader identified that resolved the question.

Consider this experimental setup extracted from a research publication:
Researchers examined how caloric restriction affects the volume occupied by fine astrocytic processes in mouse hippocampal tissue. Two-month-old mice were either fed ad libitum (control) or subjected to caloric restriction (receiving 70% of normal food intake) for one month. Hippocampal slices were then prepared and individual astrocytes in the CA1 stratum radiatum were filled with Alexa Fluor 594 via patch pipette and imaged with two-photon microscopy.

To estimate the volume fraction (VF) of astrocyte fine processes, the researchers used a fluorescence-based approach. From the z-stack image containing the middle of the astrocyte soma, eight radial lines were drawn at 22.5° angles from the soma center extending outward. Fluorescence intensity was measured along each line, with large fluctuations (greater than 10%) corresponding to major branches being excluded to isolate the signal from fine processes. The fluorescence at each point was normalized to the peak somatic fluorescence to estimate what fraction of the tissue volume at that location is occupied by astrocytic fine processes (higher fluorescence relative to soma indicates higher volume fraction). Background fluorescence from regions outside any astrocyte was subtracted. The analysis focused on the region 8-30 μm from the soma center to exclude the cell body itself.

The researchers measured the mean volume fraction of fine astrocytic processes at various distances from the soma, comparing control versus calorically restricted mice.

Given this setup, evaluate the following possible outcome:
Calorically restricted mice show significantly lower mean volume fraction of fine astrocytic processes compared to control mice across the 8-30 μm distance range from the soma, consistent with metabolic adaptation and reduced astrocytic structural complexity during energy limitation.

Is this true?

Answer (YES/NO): NO